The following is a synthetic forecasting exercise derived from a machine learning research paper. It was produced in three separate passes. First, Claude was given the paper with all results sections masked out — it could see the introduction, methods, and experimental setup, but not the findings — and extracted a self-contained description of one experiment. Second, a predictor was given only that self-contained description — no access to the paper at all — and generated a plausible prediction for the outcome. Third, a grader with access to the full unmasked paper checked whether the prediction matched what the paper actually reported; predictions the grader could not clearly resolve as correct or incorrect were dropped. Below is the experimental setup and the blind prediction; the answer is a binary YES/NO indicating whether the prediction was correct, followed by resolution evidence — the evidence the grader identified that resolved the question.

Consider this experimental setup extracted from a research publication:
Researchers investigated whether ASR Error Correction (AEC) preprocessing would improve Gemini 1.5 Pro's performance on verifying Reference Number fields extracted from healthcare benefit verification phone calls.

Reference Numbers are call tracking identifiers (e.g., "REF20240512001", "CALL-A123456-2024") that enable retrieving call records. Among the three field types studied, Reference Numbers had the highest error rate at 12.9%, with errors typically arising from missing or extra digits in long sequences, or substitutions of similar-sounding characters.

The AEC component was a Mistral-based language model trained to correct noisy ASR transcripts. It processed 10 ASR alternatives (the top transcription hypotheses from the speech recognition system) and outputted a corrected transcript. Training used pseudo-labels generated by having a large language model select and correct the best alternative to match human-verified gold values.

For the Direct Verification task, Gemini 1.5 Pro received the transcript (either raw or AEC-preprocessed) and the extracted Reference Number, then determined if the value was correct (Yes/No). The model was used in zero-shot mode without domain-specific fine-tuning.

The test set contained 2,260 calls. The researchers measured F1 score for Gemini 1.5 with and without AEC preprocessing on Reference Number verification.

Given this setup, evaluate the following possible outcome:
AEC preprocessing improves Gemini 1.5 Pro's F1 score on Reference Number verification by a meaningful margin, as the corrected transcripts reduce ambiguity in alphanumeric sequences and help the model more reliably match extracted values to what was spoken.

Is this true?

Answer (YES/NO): NO